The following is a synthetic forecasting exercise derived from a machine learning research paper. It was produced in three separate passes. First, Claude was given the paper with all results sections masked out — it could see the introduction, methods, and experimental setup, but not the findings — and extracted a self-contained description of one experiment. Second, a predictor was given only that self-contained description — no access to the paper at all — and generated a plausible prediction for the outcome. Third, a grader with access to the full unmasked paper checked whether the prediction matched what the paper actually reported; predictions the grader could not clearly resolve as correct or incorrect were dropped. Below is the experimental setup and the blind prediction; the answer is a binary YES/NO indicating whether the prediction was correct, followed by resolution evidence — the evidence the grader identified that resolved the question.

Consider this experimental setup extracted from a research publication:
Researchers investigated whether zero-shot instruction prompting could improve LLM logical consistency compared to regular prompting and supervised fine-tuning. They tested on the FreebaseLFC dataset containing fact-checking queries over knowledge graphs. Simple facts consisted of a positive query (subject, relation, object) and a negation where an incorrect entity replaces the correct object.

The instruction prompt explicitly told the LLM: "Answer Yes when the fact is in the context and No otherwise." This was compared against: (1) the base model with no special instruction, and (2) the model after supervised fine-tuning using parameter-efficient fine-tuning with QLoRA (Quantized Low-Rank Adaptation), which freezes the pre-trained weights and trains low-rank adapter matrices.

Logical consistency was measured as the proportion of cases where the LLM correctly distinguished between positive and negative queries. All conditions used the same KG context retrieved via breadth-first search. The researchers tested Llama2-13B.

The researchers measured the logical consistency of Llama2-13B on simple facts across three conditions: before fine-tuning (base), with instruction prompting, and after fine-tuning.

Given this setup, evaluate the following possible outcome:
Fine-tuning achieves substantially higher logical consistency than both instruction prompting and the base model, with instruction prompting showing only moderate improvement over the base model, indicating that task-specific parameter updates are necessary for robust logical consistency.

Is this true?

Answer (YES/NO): NO